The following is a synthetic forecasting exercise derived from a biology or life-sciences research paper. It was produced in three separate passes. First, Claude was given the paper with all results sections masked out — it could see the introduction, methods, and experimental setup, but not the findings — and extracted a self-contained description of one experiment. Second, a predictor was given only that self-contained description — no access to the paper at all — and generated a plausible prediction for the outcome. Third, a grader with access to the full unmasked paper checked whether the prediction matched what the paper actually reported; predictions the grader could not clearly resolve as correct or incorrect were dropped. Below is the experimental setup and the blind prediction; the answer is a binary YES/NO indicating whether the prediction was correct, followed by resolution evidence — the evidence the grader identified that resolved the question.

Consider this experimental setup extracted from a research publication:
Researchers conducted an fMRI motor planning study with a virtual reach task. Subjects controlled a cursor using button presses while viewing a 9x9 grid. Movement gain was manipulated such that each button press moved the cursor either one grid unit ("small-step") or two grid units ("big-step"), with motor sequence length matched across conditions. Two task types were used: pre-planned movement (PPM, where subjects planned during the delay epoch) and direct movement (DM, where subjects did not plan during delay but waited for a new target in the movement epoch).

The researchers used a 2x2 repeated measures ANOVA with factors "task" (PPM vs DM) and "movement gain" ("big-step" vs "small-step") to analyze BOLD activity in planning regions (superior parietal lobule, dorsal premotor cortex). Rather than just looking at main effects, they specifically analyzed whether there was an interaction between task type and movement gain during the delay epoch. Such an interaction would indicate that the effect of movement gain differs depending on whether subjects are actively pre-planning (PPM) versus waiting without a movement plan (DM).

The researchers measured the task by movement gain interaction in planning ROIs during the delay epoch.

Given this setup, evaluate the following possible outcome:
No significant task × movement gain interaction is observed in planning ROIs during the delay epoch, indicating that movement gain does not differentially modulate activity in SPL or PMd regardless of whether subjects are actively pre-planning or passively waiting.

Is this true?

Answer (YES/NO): YES